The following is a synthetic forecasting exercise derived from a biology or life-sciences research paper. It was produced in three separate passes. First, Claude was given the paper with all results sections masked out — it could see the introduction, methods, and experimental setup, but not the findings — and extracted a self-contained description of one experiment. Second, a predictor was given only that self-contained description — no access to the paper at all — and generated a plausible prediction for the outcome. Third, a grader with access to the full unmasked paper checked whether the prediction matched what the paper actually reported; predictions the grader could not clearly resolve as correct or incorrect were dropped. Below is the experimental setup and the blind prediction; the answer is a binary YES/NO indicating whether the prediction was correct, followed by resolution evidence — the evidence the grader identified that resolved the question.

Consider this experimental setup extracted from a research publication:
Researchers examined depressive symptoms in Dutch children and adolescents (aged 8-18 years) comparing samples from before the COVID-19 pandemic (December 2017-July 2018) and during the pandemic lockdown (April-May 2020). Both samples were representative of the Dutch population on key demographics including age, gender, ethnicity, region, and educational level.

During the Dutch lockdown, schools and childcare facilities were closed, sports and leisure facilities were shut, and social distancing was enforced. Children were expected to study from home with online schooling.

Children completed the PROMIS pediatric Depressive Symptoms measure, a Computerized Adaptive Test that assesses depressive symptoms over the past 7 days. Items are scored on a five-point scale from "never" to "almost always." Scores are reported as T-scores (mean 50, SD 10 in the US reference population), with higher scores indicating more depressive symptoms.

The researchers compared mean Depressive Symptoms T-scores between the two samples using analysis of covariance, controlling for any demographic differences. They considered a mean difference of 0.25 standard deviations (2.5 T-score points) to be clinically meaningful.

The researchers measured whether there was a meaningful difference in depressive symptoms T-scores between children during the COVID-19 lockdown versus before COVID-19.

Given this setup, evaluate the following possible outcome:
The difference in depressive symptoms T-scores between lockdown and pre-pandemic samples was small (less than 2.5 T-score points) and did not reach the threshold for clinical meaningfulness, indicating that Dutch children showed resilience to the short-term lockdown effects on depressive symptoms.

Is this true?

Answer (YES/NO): NO